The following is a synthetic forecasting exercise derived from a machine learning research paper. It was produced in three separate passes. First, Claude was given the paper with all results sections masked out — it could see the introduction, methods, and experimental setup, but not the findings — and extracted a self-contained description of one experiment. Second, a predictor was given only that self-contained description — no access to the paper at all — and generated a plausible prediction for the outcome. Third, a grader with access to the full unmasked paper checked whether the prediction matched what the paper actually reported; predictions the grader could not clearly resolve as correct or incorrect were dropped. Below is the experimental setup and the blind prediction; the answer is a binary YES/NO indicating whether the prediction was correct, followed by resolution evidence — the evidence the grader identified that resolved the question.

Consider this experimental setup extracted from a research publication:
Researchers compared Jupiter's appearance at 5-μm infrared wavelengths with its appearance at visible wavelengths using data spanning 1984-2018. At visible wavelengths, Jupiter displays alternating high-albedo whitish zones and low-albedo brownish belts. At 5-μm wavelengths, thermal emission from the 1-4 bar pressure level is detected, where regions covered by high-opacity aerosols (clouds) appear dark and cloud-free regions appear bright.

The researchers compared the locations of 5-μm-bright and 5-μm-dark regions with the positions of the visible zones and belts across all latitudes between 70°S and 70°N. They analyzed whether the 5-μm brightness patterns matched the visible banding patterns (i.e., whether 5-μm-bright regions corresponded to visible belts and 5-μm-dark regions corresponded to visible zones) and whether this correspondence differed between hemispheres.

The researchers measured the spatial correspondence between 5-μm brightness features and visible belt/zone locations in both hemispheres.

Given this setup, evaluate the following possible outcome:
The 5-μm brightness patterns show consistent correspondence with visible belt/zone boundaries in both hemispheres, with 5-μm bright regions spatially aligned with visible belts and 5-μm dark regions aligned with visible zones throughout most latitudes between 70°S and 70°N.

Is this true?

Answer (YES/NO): NO